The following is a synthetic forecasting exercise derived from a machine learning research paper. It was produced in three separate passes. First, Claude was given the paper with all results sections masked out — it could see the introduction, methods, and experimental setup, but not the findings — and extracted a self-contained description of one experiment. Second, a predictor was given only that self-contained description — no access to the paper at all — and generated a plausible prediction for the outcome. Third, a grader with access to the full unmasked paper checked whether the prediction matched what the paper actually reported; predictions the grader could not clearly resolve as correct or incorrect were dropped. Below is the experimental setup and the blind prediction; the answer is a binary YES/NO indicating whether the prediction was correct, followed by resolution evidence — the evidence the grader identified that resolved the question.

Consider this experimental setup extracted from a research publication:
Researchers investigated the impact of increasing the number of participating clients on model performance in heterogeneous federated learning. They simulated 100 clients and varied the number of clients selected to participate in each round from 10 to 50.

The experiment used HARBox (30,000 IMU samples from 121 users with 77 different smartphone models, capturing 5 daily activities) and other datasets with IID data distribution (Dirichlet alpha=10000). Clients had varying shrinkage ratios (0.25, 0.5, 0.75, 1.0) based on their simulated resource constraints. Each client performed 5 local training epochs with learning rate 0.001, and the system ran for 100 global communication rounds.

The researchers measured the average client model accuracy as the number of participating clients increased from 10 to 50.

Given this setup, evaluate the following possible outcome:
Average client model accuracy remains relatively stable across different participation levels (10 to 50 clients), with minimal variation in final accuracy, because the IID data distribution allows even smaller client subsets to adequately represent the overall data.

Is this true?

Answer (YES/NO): NO